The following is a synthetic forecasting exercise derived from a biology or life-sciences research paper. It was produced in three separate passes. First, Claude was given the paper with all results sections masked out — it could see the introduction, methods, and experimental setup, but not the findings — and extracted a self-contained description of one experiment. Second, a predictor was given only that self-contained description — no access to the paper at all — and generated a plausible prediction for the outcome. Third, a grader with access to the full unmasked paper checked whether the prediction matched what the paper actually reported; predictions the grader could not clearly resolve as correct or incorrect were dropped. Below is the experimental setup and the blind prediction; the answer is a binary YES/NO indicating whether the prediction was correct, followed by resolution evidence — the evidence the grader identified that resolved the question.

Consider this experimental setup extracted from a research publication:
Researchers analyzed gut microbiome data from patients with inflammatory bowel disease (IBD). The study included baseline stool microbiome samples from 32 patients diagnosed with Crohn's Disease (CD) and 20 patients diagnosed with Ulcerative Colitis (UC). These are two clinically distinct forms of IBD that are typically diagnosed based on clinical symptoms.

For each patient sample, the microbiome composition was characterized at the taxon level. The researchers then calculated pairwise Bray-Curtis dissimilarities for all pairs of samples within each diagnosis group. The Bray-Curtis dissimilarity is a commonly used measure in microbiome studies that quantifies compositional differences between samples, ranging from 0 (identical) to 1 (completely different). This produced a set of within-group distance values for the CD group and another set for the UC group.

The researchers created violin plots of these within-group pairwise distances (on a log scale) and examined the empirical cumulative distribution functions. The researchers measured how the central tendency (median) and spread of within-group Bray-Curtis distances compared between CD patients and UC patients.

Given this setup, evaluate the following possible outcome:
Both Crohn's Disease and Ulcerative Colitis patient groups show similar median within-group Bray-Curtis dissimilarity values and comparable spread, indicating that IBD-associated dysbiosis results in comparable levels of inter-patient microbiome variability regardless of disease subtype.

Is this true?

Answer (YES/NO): NO